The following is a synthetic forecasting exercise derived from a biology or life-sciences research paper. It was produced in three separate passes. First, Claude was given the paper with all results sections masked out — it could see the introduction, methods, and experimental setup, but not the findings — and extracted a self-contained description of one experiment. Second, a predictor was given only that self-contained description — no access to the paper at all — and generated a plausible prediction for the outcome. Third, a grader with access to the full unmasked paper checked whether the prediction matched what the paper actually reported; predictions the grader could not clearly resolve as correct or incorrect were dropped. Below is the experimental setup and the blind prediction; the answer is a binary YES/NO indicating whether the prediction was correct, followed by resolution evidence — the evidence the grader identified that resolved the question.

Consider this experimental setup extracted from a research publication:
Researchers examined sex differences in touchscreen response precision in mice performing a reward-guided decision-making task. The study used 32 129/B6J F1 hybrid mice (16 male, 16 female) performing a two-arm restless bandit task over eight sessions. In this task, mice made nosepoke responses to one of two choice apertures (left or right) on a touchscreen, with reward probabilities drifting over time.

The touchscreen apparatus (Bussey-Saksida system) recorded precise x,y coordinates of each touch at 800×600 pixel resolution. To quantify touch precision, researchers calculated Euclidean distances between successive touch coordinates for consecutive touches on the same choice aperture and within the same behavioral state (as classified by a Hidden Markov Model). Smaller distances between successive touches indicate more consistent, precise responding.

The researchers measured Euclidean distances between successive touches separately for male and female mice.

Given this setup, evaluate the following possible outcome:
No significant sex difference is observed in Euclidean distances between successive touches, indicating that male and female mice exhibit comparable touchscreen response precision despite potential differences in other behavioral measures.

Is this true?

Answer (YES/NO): NO